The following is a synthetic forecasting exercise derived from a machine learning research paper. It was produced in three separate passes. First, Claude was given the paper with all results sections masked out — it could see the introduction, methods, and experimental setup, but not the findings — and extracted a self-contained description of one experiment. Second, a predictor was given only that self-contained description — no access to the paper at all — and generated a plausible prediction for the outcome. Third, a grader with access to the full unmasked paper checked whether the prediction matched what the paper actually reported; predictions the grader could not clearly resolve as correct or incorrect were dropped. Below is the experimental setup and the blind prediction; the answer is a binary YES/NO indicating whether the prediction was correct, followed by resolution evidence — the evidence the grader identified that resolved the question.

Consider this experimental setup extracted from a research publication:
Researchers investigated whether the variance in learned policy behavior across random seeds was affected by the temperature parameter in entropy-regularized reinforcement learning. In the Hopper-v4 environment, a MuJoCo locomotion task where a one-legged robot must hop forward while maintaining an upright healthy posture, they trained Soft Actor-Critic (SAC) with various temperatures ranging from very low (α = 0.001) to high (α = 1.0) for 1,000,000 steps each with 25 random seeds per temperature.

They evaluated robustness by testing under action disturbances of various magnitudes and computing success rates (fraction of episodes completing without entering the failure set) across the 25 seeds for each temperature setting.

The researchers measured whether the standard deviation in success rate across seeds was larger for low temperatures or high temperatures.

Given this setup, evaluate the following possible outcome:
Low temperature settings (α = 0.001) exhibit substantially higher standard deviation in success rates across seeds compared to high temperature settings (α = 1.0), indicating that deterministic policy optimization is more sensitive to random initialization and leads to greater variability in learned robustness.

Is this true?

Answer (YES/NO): NO